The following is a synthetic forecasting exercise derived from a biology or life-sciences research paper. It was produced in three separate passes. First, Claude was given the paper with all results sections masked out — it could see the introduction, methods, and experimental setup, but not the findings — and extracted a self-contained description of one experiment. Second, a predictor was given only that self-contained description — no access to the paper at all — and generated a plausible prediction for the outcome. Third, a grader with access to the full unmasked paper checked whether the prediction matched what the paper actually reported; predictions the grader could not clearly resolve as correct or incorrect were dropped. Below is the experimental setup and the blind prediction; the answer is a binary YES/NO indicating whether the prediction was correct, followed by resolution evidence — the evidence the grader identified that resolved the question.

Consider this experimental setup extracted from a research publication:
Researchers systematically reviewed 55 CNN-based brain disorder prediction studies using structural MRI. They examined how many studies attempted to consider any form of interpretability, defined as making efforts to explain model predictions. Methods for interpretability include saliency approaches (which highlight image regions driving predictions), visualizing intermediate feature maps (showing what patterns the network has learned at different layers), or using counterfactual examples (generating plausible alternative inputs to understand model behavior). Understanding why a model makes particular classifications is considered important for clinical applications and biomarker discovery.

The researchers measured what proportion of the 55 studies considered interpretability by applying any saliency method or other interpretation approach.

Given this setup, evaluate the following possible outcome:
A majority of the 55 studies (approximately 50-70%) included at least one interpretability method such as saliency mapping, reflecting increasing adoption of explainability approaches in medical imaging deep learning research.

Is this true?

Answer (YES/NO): NO